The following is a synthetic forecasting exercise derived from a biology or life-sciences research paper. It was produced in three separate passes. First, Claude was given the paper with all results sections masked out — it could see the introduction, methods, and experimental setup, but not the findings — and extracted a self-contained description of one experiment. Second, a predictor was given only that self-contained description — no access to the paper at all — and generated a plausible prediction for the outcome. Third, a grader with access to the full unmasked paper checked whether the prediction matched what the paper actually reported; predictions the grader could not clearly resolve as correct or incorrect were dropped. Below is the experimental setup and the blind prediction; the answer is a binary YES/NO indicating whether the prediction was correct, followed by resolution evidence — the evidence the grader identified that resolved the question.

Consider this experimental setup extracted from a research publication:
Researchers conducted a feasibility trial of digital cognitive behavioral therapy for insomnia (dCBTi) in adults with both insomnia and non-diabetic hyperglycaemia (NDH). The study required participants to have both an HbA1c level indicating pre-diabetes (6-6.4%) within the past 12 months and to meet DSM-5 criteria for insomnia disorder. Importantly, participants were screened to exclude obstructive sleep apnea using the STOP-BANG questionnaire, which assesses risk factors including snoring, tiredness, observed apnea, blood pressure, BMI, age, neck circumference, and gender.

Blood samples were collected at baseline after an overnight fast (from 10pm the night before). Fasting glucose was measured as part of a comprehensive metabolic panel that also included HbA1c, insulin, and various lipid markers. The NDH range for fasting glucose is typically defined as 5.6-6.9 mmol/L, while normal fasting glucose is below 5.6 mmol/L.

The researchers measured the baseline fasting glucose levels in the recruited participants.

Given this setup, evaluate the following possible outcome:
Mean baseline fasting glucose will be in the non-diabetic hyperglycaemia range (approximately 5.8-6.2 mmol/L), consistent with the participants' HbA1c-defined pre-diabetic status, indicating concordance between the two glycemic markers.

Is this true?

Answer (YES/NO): NO